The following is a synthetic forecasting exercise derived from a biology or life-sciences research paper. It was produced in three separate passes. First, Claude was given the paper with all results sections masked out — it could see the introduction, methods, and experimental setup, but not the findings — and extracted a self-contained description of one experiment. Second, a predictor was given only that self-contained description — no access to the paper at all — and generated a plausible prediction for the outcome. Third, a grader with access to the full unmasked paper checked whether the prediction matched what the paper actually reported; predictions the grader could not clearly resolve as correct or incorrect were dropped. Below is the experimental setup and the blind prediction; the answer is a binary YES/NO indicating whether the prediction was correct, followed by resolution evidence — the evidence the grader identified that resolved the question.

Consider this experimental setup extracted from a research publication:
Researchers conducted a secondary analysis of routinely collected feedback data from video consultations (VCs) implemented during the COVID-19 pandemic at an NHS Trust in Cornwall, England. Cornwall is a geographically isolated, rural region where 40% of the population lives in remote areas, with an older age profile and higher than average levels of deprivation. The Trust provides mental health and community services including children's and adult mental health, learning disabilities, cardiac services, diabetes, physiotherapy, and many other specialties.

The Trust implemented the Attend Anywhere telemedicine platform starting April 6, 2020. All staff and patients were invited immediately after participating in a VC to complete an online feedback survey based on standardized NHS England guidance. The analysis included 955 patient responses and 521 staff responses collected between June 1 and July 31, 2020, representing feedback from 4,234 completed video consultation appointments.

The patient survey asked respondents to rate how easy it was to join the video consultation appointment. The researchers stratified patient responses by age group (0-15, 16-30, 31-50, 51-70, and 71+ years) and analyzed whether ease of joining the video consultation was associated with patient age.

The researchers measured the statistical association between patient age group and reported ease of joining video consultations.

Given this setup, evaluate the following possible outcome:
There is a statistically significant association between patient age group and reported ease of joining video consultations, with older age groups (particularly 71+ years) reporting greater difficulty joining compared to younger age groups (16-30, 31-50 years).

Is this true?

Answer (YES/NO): YES